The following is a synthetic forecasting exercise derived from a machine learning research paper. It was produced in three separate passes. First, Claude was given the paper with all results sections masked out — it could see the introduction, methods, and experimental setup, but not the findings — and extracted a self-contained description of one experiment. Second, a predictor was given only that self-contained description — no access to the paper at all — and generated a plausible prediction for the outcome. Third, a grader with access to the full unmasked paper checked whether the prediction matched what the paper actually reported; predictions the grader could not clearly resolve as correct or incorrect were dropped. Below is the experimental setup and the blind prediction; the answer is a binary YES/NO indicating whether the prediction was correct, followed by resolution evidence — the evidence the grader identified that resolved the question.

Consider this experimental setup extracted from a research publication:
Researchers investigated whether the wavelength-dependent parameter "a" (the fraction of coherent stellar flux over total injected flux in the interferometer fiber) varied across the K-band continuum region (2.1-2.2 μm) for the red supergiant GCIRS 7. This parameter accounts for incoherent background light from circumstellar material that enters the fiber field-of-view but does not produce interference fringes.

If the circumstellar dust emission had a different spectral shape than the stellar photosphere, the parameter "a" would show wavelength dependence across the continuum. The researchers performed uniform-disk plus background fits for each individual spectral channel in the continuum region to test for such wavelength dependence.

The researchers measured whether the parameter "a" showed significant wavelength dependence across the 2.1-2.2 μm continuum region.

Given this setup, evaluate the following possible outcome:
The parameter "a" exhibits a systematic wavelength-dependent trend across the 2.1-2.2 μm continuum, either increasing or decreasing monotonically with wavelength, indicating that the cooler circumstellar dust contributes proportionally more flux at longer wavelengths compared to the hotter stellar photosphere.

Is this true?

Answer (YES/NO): NO